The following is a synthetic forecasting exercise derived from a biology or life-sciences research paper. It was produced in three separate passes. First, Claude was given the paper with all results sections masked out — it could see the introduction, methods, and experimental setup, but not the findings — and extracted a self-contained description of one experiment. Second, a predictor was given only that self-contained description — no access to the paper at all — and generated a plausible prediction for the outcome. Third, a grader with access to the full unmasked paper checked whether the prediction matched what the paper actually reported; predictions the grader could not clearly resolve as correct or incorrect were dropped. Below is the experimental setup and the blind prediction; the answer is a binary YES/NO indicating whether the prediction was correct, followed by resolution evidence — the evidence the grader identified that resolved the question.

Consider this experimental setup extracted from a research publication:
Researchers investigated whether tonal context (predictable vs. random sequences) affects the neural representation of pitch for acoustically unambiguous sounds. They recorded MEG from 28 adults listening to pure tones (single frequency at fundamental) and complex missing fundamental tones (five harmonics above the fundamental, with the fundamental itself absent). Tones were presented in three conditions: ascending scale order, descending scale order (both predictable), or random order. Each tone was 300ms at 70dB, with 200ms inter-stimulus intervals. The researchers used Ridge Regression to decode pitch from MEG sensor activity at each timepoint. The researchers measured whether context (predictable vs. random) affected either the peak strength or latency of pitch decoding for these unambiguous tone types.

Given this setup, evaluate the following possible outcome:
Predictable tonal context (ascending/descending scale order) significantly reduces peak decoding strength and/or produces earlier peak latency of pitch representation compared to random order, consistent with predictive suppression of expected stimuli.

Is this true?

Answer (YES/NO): NO